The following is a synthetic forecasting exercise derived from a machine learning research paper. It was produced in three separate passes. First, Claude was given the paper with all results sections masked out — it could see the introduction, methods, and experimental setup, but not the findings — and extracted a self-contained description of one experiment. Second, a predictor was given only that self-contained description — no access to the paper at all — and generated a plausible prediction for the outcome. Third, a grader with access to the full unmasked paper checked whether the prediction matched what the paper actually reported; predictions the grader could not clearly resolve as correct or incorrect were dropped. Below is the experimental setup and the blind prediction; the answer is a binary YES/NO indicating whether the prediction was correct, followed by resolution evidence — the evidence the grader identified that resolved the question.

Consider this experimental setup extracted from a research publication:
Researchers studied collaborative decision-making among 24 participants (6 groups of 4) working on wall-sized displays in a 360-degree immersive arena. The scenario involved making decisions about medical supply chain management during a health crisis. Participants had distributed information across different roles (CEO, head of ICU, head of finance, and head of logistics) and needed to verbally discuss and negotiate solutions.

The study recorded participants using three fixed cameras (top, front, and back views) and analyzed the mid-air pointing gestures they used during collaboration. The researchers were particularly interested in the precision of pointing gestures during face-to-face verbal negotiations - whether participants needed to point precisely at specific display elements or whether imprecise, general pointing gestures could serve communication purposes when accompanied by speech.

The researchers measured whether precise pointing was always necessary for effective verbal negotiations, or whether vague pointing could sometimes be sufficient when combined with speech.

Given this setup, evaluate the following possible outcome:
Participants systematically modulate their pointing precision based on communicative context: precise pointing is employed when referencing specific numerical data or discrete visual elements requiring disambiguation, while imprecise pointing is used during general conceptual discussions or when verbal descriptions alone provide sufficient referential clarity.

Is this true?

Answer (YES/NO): NO